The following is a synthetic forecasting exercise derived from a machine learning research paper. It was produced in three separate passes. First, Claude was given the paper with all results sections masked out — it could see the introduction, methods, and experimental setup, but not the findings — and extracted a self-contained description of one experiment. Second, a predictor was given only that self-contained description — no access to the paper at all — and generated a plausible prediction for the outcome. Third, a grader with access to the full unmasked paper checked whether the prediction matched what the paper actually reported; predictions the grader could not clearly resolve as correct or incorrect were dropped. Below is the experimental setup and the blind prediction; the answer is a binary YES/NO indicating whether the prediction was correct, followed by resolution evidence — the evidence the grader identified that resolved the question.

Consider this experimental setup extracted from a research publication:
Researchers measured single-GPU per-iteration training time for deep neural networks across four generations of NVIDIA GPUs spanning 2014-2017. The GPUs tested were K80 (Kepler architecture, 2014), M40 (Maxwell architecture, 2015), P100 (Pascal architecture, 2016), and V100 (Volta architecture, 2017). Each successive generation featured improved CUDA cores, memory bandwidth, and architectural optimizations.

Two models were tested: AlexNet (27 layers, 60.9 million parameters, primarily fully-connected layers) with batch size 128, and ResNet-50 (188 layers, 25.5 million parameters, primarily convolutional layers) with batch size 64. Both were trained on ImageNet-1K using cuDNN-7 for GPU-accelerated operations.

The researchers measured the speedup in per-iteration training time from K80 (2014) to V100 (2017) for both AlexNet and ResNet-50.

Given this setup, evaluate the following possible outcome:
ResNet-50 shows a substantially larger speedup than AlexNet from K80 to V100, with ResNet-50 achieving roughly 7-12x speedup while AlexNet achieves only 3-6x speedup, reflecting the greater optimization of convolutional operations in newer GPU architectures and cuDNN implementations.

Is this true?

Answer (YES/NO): NO